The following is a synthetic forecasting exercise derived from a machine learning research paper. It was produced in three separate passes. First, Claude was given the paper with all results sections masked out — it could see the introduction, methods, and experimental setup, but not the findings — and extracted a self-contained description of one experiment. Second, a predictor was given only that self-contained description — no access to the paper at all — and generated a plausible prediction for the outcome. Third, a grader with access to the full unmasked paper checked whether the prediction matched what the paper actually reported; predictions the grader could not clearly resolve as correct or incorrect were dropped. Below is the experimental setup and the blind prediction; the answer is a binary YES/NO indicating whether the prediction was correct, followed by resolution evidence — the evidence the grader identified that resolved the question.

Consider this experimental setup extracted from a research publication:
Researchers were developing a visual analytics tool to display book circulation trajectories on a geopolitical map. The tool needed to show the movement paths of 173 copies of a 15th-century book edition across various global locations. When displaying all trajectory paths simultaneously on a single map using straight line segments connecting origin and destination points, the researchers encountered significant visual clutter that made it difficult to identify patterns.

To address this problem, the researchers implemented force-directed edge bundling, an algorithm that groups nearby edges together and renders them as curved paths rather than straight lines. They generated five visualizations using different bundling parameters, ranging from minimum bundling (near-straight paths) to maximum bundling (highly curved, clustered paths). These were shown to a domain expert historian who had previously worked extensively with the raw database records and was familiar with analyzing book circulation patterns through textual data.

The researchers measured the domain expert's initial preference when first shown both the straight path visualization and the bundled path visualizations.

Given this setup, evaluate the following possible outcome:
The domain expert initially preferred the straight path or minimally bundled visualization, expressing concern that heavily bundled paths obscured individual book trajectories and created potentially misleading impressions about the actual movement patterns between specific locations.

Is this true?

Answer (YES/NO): NO